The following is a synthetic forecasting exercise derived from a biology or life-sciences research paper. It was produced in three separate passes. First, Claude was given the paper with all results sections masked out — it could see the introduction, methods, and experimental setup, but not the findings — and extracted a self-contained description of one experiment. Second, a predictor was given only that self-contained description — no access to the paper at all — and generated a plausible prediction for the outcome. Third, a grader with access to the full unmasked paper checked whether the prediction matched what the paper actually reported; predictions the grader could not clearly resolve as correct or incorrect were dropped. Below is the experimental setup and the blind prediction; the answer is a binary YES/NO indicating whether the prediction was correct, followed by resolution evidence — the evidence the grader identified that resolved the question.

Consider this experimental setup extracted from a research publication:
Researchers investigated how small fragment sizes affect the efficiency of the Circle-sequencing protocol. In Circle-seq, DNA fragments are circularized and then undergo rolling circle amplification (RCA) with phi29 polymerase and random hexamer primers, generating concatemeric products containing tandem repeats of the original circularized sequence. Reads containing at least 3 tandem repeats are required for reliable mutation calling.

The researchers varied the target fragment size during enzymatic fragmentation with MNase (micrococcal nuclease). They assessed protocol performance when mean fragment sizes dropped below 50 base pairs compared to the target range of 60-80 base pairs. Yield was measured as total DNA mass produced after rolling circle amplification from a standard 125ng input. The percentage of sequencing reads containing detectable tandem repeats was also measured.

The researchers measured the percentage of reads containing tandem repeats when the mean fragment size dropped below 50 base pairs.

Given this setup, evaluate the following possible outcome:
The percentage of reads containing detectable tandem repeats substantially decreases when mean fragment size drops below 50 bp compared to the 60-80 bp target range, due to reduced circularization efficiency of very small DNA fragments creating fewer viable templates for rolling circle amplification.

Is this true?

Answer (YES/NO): NO